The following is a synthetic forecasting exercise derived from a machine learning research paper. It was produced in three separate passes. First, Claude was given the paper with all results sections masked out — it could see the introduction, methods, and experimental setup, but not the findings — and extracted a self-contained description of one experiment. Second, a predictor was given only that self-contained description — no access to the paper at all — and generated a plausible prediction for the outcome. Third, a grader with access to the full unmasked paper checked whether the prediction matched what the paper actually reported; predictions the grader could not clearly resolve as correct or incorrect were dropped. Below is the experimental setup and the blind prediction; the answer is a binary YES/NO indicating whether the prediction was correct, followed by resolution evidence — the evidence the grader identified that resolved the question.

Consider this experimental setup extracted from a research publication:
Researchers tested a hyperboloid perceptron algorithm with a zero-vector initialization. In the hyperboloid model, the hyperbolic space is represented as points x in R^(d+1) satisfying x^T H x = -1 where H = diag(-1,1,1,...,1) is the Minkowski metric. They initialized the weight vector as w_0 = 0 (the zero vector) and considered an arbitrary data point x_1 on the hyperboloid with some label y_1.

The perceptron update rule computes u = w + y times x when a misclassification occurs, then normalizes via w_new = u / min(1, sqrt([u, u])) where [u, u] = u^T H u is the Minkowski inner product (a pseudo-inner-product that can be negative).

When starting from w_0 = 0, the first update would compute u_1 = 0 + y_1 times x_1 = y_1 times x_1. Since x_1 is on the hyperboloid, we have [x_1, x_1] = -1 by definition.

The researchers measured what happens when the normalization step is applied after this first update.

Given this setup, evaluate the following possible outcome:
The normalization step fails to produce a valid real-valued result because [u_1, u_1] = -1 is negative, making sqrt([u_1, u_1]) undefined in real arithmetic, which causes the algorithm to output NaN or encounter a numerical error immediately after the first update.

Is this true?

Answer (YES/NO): YES